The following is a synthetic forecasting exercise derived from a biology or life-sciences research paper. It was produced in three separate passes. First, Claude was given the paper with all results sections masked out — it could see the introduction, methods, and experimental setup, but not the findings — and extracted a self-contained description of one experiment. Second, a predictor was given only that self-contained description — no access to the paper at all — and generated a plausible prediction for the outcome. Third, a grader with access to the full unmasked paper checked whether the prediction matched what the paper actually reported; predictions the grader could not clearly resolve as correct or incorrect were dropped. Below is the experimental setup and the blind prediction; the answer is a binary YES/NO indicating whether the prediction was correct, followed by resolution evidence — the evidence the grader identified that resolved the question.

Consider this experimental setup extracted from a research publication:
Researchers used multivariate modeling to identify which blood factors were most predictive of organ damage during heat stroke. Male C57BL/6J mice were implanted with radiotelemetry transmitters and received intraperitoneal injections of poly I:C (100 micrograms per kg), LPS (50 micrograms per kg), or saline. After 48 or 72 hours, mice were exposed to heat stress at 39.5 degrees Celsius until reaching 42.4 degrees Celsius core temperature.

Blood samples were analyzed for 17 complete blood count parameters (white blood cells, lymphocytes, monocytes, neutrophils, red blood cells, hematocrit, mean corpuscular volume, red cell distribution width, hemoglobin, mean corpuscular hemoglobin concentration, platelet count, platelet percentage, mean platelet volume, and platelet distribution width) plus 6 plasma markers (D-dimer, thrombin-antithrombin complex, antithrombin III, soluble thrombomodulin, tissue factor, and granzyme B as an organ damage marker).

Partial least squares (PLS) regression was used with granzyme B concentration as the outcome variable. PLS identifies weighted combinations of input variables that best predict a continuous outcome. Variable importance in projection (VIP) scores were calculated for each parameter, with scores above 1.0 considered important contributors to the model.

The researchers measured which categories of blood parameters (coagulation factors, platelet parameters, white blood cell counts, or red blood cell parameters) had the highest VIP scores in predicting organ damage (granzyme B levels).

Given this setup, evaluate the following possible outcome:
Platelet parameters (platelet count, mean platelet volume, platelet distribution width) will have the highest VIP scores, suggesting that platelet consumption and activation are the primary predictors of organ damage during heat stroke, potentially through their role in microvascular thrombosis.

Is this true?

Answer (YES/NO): NO